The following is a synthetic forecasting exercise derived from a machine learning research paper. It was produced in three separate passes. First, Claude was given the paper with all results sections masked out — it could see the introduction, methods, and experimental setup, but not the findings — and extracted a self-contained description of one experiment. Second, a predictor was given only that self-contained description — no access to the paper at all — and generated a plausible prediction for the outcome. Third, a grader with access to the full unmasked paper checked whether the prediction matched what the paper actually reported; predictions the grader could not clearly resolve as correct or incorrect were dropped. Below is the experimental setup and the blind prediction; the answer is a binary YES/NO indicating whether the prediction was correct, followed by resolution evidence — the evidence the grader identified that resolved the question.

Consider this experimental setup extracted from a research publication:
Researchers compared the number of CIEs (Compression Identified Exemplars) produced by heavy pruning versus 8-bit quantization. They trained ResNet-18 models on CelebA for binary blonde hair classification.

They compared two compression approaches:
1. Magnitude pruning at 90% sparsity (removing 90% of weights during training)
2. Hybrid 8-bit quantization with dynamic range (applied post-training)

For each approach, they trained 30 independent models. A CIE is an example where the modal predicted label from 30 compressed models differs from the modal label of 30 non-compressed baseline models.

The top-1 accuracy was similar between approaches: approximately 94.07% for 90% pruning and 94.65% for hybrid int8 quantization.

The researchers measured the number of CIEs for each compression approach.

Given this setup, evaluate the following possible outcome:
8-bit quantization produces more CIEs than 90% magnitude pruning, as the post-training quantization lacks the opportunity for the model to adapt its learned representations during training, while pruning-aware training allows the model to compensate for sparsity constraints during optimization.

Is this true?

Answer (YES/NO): NO